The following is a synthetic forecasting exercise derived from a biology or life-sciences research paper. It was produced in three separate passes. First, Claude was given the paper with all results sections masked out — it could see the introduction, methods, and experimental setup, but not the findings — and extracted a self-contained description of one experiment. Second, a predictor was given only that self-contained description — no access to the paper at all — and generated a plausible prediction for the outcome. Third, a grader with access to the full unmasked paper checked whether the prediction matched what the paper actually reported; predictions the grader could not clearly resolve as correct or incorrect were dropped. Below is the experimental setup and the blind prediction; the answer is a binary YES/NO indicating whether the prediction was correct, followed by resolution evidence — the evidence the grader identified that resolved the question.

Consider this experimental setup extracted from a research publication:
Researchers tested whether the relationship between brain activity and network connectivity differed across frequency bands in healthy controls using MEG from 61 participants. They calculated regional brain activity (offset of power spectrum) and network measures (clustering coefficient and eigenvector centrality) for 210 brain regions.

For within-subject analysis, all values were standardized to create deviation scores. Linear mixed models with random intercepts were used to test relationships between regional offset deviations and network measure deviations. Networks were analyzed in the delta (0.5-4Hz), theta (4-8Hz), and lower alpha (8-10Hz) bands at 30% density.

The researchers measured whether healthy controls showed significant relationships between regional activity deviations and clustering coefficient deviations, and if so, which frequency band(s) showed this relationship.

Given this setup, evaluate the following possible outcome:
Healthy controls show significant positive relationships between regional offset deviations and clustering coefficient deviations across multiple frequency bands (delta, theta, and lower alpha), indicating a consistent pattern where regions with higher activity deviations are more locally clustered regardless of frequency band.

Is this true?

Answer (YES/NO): NO